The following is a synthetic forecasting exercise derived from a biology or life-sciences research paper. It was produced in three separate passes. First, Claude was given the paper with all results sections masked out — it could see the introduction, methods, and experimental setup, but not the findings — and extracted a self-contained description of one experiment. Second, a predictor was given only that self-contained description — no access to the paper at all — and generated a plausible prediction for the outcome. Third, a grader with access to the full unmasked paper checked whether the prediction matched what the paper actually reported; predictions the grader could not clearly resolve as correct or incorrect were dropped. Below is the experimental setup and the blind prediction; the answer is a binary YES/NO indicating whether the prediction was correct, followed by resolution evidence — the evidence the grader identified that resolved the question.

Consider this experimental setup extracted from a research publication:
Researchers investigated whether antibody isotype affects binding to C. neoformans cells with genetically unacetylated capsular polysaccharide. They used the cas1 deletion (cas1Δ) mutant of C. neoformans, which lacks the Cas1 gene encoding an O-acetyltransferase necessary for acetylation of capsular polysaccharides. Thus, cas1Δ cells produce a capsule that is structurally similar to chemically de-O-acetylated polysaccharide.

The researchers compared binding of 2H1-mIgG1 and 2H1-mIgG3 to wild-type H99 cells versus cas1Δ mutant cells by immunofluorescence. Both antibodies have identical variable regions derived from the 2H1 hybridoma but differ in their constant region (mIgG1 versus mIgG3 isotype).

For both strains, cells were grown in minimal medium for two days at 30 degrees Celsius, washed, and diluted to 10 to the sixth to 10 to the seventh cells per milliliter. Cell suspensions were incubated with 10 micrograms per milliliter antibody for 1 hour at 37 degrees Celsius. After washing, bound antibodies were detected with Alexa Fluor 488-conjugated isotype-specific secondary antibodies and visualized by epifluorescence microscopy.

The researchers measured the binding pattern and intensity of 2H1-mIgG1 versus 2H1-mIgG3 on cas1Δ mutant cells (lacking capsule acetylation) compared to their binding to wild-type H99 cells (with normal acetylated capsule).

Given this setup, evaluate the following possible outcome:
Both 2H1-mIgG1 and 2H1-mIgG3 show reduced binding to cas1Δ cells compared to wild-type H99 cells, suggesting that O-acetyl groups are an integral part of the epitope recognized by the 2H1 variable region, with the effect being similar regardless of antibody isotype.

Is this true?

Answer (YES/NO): NO